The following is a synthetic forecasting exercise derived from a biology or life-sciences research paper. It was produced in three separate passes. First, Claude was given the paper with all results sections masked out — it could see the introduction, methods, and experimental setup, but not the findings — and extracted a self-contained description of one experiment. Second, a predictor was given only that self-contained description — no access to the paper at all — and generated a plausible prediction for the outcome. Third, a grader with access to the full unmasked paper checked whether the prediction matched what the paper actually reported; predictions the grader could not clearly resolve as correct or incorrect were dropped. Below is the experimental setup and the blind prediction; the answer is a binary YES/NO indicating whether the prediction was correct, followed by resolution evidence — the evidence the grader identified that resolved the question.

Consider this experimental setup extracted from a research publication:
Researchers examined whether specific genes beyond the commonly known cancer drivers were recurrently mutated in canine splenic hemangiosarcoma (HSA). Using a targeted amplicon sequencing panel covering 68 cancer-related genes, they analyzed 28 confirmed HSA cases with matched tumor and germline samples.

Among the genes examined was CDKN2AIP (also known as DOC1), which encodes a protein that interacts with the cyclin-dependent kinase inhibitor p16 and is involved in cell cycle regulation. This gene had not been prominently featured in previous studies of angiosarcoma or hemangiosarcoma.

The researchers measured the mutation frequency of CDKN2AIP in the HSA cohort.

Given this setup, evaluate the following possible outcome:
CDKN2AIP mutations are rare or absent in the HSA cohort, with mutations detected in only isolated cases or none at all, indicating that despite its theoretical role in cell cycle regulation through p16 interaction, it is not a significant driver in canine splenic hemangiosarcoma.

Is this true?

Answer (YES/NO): NO